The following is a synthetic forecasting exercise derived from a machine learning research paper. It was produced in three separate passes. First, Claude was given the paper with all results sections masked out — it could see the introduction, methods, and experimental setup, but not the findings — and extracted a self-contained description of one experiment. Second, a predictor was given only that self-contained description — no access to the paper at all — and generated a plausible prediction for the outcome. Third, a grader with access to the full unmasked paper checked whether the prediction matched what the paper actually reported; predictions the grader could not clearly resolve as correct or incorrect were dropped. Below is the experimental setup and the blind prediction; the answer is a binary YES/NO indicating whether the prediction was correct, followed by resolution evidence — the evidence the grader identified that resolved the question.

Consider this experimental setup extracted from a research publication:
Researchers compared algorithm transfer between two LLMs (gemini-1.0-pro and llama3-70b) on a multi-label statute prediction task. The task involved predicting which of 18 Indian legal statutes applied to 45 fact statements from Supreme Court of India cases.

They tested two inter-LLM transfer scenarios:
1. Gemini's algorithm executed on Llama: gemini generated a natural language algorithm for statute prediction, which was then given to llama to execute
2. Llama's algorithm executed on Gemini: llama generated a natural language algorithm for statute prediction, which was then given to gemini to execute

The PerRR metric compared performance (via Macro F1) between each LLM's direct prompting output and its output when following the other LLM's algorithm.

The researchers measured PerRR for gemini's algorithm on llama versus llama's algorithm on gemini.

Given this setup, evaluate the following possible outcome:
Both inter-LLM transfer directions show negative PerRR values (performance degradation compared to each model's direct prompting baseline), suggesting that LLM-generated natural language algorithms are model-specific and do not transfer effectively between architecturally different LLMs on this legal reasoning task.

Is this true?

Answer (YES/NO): NO